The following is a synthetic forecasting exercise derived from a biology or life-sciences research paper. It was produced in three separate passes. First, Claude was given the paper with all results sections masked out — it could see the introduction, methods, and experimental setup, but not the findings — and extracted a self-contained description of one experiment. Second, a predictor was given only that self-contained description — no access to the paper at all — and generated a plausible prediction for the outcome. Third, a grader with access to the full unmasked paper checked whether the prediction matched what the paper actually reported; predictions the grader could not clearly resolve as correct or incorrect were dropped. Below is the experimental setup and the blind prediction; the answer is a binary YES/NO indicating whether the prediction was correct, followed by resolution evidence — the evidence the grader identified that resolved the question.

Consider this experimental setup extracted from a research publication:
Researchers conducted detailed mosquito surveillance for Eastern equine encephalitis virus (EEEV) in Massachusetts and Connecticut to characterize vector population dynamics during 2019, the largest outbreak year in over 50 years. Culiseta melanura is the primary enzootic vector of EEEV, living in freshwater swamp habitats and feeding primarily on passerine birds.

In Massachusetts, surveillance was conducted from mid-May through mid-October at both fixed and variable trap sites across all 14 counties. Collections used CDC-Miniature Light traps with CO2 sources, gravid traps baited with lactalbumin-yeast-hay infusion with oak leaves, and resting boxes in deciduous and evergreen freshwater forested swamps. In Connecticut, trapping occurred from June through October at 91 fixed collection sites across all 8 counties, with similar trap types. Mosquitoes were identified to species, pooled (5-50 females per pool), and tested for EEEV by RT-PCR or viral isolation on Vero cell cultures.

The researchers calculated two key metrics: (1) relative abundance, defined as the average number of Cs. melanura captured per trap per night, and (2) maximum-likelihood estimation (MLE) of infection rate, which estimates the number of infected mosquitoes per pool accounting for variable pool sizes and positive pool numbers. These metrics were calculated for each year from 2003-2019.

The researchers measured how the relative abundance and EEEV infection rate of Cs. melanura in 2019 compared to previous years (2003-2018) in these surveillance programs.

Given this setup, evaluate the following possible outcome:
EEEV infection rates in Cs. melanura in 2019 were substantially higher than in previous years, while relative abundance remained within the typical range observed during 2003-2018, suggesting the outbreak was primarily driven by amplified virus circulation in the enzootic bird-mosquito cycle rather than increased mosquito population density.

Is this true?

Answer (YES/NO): NO